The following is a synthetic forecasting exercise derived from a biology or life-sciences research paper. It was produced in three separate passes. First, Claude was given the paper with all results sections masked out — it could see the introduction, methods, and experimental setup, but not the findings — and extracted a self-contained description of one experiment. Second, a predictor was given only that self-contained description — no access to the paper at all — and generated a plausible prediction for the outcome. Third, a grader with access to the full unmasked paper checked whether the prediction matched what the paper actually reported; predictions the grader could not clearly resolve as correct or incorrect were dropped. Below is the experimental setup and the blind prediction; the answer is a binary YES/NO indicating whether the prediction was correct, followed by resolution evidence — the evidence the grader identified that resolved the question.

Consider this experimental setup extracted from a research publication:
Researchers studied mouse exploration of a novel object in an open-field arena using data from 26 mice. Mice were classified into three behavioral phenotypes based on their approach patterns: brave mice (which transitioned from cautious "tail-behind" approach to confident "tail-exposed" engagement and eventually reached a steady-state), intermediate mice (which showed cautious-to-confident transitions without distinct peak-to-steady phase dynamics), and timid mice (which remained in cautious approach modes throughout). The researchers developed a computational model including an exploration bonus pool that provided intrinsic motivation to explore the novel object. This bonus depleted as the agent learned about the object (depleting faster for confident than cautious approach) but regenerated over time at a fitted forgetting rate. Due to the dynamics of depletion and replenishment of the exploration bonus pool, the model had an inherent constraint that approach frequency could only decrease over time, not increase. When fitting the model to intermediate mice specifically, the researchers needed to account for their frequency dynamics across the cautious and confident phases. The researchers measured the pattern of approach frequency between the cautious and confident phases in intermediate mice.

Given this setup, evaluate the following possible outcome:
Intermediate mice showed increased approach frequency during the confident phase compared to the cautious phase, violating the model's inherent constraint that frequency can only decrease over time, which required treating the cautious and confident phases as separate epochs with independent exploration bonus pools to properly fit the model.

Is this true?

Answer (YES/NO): NO